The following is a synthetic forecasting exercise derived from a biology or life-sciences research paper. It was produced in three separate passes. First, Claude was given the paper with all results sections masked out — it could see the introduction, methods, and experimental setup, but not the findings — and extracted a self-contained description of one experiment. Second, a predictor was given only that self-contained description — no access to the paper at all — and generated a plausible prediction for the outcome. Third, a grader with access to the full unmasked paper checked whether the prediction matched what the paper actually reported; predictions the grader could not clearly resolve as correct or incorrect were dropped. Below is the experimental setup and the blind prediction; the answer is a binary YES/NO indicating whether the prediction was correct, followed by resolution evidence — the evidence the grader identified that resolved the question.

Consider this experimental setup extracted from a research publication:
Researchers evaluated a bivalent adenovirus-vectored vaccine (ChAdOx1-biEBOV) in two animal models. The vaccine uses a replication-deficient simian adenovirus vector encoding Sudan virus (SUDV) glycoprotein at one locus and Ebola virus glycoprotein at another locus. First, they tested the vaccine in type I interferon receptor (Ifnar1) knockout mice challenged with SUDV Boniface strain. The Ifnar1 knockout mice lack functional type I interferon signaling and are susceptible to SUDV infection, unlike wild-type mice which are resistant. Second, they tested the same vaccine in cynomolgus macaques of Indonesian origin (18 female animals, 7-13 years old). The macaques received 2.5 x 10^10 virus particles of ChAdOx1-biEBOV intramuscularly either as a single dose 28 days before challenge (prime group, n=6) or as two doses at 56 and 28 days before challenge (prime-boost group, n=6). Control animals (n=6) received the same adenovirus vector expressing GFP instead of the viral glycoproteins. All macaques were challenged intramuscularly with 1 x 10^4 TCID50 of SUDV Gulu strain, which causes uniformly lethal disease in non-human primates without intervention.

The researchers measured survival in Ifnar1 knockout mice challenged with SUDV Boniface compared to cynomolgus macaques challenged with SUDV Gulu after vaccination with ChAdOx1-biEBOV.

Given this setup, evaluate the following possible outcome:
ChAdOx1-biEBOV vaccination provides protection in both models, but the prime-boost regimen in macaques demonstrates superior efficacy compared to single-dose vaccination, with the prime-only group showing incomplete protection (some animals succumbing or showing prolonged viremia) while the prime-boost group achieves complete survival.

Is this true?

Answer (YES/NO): NO